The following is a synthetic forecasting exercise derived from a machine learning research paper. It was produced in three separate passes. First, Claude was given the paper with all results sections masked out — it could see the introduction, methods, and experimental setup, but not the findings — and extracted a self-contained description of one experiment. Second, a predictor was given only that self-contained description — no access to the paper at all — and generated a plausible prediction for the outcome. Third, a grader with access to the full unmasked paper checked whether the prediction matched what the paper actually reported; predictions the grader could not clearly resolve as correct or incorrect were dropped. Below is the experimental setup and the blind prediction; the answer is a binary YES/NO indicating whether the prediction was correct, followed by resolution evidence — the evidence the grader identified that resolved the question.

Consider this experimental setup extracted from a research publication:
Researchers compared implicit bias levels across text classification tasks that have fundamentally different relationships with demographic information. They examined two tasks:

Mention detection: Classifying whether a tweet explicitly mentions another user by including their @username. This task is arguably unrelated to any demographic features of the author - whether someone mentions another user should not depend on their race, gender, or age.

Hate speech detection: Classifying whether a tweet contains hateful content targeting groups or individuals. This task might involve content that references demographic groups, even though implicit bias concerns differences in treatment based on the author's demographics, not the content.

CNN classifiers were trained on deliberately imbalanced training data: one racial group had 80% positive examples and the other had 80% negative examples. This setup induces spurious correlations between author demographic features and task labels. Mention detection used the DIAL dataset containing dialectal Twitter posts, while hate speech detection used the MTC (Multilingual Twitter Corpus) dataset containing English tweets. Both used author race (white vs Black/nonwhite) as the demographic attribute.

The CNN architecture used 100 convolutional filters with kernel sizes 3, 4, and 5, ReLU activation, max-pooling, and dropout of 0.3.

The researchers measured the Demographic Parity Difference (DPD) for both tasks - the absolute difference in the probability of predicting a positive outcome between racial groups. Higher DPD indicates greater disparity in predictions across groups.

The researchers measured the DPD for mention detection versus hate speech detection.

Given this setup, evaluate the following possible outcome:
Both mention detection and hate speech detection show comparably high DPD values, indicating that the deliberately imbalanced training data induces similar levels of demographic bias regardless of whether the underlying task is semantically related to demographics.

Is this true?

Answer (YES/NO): NO